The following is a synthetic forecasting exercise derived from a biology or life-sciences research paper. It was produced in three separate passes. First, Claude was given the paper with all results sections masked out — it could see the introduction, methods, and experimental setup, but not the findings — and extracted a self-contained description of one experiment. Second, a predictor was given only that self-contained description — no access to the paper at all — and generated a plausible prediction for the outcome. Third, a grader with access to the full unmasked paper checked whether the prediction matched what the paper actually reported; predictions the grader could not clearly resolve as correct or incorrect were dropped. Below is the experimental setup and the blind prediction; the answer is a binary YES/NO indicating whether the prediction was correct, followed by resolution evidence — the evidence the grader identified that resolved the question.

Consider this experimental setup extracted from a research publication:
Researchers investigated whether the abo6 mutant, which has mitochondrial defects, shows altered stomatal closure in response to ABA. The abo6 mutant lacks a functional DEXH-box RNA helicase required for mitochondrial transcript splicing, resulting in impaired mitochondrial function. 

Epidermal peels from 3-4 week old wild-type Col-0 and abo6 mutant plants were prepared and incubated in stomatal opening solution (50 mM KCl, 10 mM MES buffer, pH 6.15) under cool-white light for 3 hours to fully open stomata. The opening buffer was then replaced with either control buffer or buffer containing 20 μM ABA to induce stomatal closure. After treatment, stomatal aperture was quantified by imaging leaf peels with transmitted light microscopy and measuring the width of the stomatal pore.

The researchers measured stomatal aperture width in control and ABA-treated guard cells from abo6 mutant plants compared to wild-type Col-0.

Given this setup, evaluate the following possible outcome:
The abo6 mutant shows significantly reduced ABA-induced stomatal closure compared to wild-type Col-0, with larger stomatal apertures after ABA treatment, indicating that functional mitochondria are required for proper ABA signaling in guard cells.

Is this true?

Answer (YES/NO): NO